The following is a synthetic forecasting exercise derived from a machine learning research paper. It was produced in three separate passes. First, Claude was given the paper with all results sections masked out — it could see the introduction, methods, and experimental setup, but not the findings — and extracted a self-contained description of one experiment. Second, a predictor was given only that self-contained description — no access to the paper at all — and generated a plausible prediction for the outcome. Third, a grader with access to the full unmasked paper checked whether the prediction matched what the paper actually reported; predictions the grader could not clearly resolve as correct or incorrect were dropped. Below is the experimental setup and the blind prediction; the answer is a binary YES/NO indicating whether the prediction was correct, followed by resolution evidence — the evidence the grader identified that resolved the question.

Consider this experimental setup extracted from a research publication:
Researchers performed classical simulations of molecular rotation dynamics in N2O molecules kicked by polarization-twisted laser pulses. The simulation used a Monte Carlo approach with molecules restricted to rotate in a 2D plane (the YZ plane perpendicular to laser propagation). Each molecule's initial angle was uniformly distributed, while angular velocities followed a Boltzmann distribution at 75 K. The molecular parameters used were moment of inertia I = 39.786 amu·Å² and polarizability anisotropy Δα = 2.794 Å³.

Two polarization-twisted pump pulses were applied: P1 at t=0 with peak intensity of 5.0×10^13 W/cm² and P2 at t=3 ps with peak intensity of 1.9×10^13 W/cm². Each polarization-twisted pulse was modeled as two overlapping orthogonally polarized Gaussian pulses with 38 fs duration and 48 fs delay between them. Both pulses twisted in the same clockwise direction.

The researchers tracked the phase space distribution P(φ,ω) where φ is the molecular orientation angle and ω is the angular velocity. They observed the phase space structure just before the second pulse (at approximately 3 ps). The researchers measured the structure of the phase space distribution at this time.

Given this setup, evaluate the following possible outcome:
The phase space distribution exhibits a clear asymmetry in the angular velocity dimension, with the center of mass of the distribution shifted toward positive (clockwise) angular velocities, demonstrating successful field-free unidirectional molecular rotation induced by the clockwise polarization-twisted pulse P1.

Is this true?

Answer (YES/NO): NO